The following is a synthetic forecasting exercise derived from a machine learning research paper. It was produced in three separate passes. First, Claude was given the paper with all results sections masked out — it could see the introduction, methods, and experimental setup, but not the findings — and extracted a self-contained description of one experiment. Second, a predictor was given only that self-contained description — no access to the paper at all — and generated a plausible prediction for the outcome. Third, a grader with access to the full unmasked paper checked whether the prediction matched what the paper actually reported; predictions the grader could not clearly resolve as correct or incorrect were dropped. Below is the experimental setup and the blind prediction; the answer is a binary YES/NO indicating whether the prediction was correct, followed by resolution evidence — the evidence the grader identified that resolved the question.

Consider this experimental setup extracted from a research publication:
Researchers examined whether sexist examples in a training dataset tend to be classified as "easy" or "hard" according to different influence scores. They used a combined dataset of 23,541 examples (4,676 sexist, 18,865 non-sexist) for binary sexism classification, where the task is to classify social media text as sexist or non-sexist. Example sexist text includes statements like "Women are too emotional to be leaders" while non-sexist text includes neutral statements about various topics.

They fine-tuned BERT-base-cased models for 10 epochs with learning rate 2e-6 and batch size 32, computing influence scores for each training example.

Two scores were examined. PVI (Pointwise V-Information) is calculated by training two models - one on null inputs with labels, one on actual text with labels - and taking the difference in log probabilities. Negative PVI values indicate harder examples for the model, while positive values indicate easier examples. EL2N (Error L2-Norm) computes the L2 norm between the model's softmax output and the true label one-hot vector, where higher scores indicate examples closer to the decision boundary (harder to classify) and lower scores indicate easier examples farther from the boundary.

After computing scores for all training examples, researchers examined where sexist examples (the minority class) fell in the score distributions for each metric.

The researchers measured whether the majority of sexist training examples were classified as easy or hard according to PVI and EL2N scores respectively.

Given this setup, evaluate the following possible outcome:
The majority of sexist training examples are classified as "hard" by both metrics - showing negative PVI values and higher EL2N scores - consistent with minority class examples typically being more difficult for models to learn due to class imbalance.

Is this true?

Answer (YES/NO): NO